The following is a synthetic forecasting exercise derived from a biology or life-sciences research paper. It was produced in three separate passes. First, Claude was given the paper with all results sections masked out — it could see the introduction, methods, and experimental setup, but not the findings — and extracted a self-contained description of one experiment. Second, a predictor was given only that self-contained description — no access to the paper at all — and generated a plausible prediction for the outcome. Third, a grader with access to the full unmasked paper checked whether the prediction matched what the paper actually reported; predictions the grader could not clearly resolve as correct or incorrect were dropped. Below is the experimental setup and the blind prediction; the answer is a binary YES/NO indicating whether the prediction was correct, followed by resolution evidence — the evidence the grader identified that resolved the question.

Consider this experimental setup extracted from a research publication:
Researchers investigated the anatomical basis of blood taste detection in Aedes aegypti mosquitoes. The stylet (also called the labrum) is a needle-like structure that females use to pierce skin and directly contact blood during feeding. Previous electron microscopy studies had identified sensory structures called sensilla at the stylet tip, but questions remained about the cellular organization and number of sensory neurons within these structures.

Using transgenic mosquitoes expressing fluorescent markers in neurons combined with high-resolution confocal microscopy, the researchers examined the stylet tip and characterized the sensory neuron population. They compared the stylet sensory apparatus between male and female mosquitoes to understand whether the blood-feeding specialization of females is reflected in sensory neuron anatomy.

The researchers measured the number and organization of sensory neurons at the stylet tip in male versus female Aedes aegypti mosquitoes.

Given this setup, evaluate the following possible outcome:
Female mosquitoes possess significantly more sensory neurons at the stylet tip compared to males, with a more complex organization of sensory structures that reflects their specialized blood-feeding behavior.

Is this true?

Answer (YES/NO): YES